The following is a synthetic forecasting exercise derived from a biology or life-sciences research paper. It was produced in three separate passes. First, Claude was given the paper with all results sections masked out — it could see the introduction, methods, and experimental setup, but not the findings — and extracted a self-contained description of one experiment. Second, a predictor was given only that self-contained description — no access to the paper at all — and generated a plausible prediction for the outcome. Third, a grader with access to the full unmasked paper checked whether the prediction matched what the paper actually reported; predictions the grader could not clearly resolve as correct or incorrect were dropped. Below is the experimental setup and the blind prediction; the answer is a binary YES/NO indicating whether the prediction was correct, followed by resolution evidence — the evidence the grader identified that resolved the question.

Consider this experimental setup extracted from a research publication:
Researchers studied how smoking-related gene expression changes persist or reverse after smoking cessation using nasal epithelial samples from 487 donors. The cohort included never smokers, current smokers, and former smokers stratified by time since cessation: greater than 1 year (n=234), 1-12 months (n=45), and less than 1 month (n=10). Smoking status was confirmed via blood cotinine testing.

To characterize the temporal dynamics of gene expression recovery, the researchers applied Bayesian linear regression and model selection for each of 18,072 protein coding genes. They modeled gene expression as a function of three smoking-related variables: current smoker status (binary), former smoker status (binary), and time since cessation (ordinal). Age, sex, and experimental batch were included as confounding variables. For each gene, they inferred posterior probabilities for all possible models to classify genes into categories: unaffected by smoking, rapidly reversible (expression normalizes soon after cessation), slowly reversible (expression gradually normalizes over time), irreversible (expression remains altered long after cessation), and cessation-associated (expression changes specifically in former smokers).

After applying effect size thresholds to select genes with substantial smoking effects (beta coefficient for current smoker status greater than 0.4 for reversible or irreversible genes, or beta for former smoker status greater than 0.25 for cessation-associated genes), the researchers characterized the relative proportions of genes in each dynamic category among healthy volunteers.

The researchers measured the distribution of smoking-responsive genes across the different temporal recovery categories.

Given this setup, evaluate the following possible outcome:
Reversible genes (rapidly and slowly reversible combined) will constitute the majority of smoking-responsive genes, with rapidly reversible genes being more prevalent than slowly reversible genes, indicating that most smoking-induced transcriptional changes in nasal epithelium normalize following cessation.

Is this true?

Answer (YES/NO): YES